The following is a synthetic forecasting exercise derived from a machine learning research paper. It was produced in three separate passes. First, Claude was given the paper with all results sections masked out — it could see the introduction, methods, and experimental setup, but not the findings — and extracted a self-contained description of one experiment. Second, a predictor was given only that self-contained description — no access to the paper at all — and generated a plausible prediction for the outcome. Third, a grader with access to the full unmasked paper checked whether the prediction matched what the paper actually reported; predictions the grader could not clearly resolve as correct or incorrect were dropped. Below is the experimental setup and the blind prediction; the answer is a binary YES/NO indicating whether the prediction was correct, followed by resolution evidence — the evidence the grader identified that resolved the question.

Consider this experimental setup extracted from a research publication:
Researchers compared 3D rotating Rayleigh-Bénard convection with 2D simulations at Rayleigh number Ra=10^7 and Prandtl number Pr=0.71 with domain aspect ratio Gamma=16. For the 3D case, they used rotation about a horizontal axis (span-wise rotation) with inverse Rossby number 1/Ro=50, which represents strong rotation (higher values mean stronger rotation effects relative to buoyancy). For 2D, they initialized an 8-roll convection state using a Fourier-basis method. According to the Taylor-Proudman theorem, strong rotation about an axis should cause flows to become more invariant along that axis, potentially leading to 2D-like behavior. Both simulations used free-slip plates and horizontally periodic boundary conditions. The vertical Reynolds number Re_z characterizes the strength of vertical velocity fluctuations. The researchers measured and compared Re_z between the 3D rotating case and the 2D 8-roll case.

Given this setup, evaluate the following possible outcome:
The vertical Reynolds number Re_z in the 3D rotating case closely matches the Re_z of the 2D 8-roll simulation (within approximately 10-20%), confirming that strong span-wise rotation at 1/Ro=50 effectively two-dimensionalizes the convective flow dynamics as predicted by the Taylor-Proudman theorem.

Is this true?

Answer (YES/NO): NO